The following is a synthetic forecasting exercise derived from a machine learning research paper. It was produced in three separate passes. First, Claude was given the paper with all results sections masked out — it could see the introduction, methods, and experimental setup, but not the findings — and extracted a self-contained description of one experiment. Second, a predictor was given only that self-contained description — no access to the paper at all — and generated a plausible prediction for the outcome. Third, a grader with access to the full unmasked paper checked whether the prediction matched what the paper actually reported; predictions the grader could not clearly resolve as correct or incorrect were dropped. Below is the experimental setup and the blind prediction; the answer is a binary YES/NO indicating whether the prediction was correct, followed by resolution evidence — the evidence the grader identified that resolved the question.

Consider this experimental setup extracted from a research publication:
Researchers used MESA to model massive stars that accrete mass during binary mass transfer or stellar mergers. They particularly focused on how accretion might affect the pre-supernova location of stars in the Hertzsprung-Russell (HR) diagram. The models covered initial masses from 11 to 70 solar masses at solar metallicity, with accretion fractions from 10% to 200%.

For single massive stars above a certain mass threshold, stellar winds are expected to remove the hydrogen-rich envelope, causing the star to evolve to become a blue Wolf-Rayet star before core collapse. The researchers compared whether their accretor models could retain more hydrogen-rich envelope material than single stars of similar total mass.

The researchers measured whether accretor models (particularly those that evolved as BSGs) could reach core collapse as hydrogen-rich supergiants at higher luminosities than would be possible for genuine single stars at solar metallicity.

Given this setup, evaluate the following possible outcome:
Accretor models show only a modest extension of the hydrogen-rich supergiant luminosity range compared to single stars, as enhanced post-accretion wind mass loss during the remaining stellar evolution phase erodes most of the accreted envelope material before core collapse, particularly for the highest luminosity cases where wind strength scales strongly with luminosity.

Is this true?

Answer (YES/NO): NO